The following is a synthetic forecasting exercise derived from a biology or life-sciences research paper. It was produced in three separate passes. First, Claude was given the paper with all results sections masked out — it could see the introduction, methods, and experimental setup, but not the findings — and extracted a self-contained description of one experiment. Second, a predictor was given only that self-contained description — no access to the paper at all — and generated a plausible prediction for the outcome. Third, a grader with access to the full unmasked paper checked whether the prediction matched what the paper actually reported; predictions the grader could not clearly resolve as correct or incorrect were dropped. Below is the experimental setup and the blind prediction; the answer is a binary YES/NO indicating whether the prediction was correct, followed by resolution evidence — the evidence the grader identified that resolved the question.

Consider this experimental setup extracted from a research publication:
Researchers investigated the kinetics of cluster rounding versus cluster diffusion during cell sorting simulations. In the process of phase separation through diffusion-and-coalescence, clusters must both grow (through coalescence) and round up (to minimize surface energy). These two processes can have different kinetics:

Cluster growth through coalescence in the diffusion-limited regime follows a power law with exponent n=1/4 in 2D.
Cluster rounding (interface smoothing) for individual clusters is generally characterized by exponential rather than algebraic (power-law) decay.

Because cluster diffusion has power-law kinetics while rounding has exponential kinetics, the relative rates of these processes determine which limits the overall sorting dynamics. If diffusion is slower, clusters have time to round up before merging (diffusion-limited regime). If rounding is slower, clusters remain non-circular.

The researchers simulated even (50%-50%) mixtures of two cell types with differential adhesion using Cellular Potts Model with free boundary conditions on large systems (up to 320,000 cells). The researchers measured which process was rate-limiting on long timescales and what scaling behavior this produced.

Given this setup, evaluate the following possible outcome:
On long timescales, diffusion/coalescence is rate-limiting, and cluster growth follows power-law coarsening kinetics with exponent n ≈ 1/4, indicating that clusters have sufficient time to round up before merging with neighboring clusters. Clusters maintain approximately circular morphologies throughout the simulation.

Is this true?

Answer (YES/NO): NO